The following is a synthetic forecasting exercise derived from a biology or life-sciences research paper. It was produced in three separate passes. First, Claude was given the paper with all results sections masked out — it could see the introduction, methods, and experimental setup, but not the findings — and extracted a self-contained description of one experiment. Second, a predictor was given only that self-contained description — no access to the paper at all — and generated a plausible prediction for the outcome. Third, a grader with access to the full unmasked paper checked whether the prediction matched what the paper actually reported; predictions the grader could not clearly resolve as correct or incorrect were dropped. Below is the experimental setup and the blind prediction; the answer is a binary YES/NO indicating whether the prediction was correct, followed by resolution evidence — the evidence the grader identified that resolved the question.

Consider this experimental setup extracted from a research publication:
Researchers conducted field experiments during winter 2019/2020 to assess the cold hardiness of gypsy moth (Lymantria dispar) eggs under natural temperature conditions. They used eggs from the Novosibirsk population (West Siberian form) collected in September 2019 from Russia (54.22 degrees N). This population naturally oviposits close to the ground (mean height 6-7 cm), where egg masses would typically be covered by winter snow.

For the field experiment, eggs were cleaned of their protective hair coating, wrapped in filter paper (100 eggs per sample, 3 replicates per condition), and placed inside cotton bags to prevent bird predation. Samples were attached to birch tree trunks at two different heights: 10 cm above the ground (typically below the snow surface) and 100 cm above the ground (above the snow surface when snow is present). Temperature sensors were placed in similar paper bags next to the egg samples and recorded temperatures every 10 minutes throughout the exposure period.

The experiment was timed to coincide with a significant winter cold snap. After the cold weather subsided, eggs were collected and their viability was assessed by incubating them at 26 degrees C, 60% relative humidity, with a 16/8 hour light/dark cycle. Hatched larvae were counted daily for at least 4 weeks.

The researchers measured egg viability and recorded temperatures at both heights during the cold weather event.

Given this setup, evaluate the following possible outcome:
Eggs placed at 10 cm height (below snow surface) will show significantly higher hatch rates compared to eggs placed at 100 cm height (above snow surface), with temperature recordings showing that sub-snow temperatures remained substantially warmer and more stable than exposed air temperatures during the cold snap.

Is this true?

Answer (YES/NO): YES